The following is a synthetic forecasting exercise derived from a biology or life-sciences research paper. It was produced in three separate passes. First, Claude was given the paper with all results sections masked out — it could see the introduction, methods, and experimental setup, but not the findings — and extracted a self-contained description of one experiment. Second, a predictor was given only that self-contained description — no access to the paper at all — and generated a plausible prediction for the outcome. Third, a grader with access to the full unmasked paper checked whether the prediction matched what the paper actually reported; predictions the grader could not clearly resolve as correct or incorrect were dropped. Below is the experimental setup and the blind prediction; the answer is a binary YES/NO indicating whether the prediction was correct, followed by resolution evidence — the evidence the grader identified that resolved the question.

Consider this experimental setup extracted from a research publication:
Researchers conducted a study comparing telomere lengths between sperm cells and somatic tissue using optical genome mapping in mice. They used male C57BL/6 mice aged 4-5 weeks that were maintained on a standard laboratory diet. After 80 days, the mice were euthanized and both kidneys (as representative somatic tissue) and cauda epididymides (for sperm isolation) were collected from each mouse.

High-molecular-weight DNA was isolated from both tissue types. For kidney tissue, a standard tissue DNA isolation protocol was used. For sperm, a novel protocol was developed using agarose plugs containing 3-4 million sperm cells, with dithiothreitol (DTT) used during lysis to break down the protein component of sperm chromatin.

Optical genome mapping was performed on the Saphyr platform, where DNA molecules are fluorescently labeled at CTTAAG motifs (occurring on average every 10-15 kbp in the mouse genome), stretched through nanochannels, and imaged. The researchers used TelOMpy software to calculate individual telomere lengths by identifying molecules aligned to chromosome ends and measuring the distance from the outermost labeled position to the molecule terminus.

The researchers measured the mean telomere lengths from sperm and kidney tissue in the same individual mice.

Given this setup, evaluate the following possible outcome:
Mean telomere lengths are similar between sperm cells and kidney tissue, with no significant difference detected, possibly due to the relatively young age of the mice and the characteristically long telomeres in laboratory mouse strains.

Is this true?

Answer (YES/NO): NO